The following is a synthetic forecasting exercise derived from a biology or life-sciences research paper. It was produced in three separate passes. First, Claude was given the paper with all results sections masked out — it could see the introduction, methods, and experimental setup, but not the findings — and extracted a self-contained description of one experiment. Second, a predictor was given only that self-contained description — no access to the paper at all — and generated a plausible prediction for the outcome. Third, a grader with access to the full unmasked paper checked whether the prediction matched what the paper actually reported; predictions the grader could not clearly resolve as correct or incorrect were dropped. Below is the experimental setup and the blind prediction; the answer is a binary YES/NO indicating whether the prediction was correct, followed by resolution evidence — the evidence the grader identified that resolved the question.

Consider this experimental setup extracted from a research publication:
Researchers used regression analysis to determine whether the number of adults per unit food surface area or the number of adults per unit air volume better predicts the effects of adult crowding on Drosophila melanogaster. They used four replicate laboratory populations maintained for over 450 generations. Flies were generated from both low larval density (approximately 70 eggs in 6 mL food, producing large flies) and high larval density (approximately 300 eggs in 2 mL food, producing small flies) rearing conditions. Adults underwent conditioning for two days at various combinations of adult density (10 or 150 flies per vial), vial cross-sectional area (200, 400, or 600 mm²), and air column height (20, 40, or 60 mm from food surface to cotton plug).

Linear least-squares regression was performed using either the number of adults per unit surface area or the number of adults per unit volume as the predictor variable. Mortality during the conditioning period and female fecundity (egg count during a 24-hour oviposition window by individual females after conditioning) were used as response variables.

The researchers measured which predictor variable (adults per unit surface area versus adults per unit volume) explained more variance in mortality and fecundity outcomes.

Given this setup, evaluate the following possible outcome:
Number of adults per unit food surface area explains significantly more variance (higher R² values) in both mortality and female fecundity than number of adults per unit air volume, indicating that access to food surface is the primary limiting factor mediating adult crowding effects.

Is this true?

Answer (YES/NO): YES